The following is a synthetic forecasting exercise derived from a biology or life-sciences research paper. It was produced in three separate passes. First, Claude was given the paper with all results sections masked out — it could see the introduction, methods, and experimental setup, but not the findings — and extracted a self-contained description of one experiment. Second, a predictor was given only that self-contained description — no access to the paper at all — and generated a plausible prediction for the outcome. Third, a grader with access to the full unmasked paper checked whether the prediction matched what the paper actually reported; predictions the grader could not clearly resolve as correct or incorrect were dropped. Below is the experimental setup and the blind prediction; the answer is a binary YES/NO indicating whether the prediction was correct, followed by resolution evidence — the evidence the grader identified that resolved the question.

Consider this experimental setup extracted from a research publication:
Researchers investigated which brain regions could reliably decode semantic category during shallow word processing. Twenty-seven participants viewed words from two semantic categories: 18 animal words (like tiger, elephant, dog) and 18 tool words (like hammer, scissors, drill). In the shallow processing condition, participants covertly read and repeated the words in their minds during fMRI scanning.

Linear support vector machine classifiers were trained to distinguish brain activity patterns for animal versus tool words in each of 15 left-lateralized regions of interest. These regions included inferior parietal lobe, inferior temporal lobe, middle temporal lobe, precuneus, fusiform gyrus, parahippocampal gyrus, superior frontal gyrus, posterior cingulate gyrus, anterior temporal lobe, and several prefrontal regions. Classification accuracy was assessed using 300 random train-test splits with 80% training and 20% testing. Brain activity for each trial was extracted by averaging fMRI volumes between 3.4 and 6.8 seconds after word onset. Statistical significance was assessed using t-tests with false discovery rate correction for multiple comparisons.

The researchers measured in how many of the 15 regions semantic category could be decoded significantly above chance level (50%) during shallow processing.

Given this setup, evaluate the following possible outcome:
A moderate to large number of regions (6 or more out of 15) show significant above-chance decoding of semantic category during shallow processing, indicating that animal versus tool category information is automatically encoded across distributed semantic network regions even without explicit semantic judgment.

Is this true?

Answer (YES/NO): YES